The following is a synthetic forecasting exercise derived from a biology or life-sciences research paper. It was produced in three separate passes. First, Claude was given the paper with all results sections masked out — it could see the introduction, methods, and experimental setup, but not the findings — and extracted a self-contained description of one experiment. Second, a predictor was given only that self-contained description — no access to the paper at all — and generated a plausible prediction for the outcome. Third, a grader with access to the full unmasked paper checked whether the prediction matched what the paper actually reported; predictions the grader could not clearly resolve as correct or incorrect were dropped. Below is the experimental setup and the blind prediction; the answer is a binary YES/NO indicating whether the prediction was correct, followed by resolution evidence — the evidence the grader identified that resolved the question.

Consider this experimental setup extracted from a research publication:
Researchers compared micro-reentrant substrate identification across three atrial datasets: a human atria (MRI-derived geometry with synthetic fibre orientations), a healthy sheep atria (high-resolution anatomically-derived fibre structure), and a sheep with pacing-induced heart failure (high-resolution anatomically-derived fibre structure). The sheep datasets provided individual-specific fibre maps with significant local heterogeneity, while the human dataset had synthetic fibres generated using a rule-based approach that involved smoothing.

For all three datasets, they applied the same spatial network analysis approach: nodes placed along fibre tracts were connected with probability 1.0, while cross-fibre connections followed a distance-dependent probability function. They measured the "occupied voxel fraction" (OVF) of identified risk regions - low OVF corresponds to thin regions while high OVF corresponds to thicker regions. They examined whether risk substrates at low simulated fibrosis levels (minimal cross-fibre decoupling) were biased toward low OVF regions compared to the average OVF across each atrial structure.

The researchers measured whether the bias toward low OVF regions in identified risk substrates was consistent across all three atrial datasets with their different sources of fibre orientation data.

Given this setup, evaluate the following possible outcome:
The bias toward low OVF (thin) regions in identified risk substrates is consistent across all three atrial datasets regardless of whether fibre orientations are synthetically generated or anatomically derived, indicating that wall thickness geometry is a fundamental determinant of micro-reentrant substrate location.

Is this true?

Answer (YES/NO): YES